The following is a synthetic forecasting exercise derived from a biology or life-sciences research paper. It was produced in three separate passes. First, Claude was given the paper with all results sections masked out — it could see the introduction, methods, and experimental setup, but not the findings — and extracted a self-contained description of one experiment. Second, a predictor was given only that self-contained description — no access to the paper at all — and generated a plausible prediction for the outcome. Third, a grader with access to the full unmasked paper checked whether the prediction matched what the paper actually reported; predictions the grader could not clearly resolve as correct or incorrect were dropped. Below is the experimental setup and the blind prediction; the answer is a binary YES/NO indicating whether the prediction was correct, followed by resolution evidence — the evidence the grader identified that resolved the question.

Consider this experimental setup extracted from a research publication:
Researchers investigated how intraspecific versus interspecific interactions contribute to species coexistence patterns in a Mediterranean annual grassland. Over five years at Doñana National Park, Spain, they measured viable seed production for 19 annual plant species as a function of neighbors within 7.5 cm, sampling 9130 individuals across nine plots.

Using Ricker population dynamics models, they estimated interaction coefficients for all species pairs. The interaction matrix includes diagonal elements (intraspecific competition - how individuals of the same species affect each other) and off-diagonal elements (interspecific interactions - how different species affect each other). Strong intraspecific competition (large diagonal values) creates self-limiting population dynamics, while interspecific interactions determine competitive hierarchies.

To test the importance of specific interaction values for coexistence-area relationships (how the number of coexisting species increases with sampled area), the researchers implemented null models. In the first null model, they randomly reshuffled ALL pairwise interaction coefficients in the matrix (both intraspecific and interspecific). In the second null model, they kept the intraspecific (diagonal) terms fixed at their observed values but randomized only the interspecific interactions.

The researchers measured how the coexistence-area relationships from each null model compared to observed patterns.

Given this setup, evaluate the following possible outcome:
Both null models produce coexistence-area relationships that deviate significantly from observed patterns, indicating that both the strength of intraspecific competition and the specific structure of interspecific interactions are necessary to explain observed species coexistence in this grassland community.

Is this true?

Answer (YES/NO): NO